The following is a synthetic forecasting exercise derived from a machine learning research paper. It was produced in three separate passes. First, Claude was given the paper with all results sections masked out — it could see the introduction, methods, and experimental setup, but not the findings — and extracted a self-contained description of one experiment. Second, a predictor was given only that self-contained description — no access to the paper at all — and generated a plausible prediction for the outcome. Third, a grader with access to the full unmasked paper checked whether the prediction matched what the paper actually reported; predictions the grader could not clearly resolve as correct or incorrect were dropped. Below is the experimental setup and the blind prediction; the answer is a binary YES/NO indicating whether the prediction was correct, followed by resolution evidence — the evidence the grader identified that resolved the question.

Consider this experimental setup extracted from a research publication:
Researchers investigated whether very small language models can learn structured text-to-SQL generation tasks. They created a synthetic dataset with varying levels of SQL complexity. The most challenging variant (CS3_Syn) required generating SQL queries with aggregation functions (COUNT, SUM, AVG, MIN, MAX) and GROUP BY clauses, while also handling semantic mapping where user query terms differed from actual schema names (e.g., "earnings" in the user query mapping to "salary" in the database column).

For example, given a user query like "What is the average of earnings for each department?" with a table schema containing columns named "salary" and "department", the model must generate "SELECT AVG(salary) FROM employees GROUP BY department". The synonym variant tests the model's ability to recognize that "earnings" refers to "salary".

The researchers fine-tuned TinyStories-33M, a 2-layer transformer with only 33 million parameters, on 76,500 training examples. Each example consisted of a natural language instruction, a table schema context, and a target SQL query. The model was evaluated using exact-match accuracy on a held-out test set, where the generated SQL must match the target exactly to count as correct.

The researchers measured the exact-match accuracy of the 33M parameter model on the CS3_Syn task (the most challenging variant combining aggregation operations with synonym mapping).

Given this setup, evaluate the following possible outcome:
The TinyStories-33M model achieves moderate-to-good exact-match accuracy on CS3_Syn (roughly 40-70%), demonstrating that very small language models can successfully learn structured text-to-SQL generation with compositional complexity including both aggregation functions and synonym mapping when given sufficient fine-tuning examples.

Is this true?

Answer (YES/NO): NO